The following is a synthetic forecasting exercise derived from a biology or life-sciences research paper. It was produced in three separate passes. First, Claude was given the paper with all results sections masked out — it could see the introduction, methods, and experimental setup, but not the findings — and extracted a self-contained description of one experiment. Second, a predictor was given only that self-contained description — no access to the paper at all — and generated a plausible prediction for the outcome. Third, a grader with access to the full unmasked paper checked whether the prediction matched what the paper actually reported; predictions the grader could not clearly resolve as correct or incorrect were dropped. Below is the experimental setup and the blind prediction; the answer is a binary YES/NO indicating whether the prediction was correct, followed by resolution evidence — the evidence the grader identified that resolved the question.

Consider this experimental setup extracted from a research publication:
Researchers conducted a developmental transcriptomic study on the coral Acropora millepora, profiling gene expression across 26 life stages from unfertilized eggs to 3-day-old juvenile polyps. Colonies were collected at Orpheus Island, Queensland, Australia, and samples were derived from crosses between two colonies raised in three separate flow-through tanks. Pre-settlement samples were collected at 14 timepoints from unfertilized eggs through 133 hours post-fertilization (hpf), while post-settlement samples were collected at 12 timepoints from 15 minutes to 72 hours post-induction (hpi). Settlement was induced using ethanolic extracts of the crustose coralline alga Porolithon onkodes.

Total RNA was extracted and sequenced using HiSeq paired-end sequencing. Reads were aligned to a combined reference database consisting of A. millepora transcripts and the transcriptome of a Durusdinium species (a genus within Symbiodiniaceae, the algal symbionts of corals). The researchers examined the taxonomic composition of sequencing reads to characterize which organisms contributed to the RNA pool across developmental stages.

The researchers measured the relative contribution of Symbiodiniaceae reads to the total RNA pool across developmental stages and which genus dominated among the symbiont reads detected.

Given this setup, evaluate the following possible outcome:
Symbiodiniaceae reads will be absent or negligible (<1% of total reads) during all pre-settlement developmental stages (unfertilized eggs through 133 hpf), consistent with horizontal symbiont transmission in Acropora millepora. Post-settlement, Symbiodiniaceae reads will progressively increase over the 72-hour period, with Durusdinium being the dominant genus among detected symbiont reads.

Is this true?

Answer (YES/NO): NO